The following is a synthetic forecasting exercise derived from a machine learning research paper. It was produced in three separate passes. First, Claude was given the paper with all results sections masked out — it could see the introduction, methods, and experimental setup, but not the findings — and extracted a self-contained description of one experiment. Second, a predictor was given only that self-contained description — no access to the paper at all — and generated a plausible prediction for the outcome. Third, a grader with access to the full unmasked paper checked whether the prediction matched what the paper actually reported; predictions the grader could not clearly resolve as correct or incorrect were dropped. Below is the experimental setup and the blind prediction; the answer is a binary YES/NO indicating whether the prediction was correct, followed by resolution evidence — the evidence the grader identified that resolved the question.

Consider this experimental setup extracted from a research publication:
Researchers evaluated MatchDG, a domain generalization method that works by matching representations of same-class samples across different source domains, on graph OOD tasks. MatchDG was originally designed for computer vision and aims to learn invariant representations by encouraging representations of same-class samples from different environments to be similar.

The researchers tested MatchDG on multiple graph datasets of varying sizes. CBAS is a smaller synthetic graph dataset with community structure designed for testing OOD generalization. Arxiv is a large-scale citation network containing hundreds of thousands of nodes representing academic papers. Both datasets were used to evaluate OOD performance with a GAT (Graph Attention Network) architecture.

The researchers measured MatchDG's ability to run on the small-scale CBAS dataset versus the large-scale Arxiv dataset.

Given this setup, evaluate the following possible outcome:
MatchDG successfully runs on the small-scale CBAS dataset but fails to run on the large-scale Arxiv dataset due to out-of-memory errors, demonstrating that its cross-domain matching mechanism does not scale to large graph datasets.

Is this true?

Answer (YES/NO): YES